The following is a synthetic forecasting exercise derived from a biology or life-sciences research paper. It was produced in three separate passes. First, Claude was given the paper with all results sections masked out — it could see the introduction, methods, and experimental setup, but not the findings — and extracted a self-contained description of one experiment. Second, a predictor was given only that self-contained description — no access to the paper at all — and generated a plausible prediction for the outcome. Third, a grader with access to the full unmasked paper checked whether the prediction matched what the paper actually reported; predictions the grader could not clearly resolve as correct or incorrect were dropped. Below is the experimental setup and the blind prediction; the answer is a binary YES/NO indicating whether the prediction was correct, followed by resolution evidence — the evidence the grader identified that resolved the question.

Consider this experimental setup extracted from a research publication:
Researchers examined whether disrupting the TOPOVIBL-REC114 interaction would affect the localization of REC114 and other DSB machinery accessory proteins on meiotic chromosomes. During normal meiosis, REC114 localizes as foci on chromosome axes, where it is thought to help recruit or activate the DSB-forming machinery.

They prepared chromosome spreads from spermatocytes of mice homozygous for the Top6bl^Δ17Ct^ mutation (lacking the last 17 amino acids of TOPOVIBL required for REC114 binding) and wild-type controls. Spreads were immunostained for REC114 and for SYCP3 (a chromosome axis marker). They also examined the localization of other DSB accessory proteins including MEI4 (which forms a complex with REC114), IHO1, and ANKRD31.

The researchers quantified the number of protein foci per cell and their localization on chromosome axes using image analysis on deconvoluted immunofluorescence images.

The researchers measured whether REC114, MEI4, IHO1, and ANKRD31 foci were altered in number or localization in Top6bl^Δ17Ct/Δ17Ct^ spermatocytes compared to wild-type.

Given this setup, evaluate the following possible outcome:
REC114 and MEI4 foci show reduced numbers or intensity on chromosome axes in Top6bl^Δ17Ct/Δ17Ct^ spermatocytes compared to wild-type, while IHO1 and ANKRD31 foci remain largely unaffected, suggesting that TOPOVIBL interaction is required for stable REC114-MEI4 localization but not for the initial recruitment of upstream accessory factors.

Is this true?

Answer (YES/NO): NO